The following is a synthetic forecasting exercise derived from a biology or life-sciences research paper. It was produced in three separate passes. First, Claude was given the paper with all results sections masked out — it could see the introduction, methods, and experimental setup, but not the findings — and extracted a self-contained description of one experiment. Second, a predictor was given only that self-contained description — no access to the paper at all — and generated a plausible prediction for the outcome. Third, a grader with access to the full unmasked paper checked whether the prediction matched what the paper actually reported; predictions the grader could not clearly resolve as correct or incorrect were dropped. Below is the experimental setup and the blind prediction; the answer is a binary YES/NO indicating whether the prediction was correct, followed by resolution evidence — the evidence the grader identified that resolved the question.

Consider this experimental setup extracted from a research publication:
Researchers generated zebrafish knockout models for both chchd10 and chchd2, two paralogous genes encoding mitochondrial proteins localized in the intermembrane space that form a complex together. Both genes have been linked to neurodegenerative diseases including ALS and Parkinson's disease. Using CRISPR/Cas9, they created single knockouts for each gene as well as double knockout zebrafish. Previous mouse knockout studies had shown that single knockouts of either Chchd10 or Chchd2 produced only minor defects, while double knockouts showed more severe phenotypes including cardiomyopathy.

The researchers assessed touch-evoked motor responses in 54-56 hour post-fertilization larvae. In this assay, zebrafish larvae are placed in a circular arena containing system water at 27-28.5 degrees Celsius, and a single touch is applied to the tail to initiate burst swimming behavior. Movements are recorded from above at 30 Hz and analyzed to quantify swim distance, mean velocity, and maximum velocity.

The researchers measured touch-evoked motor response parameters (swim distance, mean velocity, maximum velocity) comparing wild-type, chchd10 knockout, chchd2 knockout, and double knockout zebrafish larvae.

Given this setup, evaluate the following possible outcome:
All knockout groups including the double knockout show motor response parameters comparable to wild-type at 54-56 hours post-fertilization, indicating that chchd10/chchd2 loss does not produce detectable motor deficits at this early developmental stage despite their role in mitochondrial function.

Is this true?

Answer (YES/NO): NO